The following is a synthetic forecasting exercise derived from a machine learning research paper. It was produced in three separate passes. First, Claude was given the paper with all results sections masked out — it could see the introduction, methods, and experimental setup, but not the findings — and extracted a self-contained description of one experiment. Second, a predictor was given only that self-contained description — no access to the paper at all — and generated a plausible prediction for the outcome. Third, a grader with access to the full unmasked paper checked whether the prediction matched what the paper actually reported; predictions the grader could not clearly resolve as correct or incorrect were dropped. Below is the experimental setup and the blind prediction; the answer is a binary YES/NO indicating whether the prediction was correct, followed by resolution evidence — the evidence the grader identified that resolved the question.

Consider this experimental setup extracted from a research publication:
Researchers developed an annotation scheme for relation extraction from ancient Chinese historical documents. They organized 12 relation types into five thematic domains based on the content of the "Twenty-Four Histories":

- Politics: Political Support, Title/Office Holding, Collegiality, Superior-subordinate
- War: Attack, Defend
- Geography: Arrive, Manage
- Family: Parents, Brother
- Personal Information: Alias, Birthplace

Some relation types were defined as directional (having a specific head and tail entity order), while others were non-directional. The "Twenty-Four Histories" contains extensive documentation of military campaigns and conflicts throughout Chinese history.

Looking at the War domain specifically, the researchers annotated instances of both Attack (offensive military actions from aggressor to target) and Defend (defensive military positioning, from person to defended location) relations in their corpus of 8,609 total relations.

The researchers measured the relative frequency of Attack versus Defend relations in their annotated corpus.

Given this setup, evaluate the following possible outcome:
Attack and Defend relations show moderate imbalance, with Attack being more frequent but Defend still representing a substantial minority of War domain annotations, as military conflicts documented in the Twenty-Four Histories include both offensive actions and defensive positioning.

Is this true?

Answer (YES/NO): NO